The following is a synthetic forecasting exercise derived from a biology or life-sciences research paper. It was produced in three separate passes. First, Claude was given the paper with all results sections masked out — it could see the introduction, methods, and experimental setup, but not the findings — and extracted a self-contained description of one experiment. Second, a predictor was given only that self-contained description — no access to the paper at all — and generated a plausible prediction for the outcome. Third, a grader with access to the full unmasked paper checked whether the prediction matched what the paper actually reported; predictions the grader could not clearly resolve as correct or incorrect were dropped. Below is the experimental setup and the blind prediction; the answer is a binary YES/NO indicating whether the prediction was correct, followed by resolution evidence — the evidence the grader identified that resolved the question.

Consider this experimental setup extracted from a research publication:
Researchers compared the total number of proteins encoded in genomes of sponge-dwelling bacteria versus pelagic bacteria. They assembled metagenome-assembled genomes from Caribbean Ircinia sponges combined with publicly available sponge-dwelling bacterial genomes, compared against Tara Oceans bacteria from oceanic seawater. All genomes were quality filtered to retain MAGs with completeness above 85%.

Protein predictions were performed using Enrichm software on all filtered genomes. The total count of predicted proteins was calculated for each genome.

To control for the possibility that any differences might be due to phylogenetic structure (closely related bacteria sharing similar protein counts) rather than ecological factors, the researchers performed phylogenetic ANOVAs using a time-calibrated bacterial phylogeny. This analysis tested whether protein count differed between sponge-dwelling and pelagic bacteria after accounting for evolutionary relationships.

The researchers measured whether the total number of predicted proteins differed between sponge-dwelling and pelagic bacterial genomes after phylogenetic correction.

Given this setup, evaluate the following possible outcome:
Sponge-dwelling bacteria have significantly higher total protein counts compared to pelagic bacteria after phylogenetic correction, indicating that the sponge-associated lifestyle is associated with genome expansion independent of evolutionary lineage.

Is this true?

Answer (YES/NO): YES